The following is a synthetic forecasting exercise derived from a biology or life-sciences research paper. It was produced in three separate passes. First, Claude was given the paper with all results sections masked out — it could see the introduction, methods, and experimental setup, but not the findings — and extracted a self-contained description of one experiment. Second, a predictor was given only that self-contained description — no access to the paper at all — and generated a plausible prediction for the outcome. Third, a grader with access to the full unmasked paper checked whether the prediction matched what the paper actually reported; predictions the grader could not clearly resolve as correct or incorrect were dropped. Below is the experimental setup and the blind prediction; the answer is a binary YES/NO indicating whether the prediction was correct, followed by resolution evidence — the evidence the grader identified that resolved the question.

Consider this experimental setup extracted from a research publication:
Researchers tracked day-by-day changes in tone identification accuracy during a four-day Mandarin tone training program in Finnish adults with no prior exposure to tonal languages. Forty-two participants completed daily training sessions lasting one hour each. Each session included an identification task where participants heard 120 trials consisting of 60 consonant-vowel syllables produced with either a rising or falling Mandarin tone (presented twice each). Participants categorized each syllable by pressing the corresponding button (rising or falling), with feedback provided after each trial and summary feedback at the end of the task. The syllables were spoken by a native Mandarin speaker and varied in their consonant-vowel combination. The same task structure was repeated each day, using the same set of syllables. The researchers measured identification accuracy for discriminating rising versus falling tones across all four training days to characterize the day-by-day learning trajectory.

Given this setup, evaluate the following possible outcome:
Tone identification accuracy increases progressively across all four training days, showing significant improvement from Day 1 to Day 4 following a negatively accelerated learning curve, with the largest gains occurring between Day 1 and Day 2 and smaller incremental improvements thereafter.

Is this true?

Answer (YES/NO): YES